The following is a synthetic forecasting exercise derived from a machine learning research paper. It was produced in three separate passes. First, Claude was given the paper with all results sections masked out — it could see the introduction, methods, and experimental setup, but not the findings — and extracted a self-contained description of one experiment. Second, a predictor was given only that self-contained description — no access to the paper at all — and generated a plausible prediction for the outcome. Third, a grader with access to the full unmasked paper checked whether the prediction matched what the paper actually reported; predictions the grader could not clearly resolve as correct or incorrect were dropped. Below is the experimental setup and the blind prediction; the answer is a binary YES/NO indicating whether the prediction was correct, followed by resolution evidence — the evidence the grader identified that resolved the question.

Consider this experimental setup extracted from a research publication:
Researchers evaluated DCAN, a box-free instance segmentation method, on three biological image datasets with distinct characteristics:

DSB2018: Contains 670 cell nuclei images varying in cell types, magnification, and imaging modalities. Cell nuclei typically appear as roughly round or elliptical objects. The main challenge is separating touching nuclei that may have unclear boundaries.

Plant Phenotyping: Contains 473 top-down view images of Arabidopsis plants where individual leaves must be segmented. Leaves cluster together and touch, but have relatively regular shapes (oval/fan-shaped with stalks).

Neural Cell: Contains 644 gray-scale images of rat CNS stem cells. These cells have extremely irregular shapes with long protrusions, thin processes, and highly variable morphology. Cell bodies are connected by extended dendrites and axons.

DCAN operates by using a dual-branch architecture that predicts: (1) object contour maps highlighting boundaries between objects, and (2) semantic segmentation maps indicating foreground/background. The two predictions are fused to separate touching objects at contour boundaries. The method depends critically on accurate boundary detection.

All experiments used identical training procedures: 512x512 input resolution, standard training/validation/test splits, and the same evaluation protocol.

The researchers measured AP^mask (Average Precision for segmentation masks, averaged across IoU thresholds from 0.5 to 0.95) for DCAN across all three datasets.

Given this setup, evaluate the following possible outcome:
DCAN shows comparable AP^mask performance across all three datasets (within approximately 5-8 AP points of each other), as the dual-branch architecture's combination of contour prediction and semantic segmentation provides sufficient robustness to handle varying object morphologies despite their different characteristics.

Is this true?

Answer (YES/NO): NO